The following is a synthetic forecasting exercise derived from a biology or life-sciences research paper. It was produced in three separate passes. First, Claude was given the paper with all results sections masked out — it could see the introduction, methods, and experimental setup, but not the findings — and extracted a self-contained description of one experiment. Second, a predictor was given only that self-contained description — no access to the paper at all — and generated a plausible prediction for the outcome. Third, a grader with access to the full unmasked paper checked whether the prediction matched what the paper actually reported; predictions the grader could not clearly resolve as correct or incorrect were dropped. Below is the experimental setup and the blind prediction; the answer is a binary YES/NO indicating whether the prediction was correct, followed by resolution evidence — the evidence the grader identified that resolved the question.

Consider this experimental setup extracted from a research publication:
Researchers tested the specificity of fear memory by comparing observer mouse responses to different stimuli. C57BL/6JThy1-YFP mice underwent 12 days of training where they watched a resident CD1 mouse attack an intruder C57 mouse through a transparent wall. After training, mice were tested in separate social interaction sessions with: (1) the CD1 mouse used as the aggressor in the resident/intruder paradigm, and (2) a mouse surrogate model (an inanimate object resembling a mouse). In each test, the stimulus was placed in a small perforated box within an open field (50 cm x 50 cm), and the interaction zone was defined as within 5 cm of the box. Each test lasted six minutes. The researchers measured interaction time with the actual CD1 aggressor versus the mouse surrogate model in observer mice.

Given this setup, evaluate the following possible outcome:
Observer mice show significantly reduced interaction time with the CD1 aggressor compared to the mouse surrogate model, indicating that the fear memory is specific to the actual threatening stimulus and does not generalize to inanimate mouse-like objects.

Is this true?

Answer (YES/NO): YES